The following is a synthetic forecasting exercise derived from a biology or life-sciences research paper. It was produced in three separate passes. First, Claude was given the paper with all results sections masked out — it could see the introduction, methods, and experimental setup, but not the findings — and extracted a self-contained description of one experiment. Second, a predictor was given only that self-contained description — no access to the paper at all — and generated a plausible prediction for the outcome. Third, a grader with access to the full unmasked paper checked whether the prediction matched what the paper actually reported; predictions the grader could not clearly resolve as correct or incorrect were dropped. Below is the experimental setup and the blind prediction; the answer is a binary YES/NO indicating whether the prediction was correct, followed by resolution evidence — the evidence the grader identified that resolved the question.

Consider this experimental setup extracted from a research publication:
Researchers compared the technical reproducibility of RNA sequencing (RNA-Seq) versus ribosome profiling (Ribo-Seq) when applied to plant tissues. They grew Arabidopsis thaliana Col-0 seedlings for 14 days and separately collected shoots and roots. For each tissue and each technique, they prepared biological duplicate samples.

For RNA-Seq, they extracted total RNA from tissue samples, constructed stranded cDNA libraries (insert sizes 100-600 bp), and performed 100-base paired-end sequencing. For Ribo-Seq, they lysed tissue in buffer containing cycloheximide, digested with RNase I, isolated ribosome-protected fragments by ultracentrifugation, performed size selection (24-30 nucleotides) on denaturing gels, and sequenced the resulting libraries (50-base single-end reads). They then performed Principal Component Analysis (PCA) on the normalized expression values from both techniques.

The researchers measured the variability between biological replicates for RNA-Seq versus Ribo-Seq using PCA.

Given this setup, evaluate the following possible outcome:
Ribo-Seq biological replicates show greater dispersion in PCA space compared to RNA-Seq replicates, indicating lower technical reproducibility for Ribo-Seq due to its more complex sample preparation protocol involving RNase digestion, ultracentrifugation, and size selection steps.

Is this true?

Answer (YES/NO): YES